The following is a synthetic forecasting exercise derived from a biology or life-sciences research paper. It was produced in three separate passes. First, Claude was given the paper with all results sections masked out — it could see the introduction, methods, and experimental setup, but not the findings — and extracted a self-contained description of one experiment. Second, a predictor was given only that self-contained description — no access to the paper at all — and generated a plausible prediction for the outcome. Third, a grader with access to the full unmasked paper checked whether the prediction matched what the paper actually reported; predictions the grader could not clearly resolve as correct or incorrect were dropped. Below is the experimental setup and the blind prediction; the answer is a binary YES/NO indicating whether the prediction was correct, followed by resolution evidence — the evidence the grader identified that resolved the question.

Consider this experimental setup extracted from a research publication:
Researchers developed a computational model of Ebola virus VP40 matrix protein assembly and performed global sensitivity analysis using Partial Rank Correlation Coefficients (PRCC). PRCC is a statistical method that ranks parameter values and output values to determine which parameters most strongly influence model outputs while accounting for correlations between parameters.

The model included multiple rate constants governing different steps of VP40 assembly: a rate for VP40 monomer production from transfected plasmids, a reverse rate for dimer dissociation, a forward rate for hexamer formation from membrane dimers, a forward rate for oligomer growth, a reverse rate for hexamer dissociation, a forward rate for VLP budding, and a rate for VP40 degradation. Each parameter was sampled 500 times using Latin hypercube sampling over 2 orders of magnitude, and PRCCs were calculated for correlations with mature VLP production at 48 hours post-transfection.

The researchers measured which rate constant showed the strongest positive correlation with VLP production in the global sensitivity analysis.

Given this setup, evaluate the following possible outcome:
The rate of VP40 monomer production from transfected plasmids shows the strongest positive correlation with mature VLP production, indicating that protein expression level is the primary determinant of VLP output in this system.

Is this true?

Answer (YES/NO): NO